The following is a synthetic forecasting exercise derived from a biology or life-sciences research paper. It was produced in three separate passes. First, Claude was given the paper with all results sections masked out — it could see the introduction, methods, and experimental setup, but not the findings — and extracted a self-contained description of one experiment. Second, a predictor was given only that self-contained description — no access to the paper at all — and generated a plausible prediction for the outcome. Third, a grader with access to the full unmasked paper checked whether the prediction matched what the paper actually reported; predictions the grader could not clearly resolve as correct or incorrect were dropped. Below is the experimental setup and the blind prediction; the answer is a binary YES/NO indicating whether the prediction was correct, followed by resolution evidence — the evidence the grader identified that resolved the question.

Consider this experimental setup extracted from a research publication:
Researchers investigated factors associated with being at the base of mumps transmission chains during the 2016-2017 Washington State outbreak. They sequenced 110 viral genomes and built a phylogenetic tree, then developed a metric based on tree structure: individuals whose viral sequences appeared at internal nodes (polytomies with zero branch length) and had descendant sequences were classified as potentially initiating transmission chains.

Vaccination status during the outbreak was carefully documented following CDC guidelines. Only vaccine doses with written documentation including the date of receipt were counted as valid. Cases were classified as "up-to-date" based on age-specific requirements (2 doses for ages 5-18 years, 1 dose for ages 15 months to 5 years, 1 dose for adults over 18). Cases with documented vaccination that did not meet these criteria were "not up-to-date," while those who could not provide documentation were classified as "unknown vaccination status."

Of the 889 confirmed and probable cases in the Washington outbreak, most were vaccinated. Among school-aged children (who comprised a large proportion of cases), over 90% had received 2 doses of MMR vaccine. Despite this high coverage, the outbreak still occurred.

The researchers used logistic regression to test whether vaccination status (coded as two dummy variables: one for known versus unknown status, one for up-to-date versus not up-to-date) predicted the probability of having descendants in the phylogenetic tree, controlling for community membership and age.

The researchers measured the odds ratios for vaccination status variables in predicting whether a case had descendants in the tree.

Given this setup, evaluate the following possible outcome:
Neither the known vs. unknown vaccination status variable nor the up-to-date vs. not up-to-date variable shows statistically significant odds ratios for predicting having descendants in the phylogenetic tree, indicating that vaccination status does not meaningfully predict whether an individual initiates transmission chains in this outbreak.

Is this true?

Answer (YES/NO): YES